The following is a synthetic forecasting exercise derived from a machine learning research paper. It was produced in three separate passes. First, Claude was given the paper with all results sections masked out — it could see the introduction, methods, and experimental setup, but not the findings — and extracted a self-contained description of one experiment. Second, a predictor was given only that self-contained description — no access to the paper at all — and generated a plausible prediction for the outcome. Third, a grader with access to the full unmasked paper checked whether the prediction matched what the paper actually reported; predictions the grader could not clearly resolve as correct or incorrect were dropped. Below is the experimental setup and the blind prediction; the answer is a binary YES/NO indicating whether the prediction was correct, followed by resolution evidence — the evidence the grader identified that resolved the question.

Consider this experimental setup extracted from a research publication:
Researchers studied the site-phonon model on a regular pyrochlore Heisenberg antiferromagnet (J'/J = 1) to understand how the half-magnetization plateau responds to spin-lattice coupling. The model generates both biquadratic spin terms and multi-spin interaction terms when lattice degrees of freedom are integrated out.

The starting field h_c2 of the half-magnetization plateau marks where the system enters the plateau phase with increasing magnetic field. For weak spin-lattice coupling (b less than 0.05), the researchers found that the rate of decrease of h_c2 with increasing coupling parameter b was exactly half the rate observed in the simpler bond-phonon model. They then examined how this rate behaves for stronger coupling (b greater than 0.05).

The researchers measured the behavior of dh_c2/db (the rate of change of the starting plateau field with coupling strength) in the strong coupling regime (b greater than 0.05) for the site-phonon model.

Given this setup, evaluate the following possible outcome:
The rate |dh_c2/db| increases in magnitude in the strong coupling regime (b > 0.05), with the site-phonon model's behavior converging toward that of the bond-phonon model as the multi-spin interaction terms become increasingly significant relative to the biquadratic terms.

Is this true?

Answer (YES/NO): NO